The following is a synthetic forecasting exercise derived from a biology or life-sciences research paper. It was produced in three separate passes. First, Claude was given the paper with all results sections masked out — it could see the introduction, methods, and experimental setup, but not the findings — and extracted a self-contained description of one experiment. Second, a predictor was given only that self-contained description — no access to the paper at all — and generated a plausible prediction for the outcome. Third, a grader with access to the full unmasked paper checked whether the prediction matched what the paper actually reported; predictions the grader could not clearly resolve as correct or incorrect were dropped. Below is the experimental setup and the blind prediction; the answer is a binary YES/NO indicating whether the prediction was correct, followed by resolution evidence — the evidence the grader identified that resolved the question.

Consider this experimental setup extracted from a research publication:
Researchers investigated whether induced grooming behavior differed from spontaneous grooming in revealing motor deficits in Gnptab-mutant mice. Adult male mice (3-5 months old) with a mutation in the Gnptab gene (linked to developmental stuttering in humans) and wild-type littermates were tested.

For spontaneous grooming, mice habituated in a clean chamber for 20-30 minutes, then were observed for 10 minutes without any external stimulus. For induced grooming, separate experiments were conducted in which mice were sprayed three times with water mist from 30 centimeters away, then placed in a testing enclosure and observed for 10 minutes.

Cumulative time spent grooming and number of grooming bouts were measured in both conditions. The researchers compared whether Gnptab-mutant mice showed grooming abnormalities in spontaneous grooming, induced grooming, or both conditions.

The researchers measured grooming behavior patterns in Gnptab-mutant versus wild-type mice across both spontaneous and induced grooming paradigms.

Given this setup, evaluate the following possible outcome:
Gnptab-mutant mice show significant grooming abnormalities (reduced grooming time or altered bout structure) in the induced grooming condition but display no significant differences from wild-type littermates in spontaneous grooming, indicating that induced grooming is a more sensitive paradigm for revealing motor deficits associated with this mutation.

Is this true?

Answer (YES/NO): NO